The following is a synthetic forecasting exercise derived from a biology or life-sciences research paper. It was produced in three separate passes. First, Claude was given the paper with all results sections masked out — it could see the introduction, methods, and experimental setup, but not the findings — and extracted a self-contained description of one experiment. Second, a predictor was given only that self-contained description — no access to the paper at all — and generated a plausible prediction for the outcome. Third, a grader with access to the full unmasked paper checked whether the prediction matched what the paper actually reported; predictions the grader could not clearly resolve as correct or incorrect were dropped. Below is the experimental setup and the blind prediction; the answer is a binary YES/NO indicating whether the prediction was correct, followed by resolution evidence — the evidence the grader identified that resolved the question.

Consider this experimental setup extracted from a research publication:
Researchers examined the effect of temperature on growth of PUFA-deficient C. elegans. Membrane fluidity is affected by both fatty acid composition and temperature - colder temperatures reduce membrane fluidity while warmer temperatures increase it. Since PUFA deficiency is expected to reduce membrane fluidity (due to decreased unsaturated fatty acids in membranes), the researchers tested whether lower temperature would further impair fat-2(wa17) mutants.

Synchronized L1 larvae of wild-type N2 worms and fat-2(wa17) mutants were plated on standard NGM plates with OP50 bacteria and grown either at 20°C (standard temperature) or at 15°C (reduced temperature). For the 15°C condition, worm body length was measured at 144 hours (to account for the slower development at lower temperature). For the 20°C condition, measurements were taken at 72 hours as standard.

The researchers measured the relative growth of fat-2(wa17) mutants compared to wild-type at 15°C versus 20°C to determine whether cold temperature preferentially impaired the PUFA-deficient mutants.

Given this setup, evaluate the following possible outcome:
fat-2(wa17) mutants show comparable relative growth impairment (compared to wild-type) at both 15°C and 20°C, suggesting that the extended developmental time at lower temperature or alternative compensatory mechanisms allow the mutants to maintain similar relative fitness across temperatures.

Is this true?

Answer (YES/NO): NO